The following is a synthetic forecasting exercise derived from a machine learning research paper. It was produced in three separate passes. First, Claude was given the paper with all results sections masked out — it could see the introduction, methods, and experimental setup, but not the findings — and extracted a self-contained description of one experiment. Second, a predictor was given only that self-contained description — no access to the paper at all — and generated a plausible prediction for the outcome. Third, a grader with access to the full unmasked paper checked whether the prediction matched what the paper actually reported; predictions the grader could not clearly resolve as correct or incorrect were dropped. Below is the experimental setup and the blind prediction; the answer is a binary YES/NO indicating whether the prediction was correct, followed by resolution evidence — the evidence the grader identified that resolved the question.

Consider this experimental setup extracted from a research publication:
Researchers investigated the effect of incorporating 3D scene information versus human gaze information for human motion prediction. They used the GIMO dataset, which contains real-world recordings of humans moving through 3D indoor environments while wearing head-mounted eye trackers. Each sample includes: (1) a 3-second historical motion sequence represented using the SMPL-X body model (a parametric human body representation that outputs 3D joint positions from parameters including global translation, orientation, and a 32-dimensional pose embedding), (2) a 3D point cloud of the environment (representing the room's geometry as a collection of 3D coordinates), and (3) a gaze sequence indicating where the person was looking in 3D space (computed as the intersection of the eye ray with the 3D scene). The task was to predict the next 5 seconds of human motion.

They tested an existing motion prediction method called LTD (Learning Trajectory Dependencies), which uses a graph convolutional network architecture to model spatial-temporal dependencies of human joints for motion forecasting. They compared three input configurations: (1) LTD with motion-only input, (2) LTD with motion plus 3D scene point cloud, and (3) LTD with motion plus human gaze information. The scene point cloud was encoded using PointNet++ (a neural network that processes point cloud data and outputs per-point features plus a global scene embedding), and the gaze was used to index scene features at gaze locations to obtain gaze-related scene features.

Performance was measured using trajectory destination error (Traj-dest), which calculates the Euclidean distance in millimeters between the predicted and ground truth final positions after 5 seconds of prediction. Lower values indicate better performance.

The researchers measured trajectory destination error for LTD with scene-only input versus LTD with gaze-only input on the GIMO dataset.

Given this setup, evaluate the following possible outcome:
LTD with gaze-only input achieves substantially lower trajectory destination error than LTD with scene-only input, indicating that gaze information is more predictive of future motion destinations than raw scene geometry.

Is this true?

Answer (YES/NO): YES